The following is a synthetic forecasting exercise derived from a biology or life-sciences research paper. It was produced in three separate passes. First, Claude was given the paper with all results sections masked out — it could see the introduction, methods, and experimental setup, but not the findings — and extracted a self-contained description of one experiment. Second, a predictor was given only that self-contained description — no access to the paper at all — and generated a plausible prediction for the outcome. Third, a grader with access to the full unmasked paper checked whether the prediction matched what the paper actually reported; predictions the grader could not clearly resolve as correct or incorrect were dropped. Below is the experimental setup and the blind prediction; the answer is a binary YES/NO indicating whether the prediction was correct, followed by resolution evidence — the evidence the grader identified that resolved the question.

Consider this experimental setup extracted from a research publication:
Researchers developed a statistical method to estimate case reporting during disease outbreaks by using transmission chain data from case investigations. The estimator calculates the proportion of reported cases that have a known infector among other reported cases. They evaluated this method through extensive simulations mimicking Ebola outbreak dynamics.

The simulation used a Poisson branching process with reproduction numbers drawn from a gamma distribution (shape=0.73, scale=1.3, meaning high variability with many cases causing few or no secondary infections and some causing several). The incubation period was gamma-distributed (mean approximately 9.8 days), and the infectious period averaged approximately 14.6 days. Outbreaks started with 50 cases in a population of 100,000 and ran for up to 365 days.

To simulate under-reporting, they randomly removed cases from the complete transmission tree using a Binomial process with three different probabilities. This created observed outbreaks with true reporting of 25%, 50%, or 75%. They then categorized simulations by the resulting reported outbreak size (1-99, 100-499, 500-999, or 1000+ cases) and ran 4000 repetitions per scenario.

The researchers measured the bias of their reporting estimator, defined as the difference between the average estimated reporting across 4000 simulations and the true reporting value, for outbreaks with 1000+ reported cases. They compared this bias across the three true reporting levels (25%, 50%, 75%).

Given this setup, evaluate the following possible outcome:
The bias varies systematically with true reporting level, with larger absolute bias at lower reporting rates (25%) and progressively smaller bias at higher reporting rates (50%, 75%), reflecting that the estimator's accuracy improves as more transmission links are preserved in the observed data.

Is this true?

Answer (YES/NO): NO